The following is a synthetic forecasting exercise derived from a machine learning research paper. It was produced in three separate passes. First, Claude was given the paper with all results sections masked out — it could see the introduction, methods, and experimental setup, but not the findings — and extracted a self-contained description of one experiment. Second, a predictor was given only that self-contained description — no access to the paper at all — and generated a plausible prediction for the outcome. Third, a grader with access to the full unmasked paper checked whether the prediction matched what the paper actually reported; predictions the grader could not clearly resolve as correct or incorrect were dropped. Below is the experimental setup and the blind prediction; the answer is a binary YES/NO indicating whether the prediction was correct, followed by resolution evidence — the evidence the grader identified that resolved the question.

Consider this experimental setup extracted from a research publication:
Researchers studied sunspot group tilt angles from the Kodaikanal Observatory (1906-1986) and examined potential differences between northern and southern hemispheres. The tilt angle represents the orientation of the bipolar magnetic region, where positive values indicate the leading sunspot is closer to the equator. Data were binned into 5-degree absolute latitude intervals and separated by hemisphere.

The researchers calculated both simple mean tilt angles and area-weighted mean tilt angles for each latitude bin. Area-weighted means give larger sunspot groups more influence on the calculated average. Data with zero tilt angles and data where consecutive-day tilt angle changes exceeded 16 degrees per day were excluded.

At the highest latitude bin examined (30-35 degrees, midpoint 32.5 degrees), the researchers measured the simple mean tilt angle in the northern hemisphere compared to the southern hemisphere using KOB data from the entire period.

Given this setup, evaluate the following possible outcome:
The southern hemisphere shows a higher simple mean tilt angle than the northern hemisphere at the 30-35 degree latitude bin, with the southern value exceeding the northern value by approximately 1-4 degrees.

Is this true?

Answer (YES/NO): NO